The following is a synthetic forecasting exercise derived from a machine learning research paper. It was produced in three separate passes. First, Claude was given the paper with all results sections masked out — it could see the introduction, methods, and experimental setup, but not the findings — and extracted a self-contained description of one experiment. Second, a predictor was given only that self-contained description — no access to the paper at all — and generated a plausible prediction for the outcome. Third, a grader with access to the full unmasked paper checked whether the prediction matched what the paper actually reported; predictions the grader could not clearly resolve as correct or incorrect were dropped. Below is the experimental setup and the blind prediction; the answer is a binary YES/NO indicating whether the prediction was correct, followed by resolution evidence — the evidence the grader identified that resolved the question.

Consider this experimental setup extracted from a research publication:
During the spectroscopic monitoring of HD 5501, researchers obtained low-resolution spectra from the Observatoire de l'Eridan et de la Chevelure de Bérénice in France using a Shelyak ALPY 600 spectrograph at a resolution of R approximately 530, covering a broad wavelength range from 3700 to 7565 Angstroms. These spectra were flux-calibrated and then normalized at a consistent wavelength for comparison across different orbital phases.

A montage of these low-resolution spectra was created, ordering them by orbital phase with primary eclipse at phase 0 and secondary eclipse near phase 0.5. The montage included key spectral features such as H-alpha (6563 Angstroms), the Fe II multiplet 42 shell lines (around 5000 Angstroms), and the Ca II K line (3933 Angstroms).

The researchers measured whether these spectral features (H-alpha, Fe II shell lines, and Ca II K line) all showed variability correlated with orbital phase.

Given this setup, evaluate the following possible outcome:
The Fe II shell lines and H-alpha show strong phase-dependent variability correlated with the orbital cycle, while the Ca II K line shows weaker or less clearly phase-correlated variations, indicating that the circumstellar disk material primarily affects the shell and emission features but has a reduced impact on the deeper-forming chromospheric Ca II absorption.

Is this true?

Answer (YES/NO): NO